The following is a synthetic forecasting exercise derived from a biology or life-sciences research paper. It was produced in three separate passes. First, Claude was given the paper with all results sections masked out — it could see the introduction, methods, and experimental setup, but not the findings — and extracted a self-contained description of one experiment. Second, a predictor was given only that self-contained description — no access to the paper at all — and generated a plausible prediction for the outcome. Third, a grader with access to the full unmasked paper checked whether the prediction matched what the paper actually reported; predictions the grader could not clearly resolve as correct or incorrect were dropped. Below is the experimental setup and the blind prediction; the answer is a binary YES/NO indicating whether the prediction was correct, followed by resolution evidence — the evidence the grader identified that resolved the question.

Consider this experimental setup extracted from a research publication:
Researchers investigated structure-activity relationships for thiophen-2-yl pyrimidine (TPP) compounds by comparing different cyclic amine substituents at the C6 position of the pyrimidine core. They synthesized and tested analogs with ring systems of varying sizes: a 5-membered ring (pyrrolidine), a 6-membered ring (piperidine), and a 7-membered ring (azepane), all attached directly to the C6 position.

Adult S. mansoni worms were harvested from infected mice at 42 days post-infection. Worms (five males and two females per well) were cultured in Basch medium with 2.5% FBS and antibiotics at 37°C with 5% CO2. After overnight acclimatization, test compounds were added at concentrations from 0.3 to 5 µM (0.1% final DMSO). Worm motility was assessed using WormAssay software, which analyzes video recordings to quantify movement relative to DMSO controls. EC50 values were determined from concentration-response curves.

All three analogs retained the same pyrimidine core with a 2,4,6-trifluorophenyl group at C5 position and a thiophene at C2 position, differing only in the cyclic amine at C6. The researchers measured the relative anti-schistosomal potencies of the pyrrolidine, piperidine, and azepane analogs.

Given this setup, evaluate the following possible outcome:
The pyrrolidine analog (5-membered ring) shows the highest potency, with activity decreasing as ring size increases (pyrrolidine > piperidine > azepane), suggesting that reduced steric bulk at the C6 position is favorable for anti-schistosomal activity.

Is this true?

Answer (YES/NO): NO